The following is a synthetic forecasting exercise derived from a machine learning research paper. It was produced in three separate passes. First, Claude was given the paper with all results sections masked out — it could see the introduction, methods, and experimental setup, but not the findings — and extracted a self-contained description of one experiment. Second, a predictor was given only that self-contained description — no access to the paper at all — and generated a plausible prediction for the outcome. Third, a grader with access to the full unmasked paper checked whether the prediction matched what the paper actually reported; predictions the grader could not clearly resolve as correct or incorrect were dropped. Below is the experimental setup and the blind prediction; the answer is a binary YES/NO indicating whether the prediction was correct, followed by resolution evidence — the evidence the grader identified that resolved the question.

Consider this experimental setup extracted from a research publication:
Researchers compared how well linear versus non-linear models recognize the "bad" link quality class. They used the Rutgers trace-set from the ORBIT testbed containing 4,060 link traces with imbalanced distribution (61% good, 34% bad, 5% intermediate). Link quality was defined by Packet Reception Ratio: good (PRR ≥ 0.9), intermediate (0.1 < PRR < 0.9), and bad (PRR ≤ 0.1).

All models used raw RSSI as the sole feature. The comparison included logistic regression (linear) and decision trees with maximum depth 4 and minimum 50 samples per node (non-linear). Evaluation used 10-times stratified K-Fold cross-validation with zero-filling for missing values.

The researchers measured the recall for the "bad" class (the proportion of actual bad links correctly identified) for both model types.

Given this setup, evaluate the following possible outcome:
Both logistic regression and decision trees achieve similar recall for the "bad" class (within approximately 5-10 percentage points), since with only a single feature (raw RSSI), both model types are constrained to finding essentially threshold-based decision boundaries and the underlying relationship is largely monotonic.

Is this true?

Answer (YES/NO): YES